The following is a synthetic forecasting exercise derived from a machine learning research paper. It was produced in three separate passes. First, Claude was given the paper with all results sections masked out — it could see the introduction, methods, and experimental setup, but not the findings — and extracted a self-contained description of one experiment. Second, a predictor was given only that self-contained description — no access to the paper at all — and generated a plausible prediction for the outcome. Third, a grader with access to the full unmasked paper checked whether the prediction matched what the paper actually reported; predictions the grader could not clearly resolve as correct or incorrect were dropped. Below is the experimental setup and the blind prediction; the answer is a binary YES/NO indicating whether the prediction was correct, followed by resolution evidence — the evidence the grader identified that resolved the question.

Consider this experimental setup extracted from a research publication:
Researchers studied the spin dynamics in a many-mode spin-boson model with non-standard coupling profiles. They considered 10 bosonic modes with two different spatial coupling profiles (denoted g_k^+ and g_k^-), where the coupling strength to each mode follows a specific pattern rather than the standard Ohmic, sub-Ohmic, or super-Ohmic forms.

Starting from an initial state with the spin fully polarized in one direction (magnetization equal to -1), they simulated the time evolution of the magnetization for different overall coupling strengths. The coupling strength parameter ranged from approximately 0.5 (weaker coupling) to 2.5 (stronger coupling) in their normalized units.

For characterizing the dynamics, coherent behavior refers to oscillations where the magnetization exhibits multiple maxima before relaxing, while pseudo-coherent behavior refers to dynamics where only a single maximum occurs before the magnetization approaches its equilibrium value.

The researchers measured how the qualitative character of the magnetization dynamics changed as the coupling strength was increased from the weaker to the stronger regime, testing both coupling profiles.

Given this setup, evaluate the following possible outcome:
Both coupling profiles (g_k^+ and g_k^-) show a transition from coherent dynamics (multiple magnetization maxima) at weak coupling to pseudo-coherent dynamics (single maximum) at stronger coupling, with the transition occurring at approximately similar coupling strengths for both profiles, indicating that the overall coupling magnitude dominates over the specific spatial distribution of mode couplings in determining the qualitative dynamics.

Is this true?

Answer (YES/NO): YES